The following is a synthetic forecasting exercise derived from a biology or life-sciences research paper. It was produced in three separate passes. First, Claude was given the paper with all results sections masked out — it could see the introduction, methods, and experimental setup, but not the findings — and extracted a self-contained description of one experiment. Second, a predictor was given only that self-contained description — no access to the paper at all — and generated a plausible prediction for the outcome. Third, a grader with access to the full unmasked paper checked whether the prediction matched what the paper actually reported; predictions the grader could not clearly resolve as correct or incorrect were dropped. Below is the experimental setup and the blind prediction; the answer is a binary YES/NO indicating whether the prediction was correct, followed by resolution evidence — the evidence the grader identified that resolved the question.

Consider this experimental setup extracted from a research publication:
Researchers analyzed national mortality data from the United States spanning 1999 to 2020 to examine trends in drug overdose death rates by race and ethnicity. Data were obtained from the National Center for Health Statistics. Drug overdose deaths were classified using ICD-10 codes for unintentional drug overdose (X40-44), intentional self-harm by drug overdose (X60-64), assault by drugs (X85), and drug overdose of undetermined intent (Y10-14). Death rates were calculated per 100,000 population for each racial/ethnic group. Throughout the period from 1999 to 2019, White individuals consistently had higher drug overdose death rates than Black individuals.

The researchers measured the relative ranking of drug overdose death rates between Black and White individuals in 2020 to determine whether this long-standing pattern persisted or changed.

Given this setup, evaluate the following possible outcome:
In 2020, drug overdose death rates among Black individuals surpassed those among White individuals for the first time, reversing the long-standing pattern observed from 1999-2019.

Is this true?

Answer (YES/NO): YES